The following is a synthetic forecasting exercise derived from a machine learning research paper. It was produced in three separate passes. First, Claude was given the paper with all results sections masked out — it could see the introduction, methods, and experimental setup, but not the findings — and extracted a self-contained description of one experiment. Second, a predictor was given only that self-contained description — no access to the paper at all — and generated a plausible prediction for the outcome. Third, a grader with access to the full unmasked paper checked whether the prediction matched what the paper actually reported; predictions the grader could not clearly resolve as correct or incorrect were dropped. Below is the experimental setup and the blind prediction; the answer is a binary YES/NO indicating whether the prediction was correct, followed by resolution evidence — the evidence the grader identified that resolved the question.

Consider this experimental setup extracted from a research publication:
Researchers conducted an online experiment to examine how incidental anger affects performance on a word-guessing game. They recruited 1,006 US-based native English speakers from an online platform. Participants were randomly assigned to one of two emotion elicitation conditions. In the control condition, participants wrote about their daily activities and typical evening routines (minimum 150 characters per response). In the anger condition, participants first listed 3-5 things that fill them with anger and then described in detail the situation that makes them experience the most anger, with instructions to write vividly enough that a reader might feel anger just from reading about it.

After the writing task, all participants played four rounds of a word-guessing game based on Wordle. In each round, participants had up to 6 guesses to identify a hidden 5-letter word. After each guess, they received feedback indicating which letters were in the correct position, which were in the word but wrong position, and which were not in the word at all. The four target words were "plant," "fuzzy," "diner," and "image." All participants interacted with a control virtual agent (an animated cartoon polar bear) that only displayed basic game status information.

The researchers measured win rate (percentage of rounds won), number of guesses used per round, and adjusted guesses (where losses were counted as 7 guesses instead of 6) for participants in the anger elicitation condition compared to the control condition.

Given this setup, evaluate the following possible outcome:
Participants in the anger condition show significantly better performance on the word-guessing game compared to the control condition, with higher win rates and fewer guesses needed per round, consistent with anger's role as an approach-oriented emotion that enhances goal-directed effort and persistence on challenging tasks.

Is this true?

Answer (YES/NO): NO